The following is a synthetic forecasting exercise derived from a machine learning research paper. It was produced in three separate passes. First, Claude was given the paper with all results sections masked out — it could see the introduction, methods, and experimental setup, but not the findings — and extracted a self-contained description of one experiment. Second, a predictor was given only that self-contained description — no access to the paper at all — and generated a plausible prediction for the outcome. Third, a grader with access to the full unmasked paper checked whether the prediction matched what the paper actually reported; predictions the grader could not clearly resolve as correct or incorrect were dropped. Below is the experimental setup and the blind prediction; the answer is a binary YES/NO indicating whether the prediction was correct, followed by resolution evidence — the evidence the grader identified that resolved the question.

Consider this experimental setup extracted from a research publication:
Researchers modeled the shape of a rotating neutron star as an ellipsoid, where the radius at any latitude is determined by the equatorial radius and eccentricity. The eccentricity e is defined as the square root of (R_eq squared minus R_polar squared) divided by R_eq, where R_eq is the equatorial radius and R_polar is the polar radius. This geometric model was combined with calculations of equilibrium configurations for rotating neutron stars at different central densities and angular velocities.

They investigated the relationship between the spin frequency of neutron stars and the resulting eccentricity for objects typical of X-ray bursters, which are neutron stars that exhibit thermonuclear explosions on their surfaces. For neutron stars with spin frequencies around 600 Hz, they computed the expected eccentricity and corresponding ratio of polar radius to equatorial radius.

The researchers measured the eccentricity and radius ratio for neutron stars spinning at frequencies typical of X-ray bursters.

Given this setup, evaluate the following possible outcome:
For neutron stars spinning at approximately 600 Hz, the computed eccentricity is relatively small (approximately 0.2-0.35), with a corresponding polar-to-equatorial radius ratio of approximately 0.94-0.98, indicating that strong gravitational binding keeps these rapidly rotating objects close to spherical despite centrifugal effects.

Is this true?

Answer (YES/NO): NO